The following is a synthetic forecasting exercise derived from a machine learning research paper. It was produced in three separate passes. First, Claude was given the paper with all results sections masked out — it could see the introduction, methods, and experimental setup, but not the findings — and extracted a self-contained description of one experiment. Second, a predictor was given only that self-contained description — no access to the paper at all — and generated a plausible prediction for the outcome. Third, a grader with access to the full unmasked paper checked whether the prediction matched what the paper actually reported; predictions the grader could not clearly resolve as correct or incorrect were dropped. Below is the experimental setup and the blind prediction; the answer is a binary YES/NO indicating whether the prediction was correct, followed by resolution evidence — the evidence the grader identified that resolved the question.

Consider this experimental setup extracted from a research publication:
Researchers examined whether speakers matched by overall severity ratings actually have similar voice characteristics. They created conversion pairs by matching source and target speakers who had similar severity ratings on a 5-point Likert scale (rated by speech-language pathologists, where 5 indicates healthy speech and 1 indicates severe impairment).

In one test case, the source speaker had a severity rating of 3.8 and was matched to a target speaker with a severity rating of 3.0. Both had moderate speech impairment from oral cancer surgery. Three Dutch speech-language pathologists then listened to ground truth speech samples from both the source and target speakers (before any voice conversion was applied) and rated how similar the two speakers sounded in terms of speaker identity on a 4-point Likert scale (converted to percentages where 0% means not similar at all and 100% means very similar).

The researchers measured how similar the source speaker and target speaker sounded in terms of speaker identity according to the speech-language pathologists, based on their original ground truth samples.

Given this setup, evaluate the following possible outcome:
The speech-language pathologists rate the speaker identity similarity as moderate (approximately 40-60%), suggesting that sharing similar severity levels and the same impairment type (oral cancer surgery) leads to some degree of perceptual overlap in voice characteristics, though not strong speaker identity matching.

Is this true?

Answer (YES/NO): NO